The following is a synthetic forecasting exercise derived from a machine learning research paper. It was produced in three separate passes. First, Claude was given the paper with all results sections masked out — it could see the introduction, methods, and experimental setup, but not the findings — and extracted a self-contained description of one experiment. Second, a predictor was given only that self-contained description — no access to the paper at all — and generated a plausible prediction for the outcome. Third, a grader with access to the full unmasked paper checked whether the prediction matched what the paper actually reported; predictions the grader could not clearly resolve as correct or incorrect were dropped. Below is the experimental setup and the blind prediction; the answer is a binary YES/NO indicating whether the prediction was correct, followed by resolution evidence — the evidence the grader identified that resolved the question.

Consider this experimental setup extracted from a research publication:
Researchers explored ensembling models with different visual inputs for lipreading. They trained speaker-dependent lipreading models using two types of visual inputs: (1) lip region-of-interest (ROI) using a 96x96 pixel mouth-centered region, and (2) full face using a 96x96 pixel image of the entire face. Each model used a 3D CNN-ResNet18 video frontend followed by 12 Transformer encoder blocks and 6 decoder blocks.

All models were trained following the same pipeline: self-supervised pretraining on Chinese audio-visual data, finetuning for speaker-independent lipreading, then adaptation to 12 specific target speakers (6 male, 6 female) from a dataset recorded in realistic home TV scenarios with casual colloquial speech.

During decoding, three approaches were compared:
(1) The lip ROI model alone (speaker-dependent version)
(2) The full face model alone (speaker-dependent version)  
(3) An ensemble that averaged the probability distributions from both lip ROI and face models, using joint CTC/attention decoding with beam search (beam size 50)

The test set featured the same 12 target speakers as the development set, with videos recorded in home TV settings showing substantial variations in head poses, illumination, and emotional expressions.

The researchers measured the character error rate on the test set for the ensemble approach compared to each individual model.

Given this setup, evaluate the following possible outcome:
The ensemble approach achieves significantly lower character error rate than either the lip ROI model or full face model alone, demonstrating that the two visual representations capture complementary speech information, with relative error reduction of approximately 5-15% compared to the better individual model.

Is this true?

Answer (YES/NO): NO